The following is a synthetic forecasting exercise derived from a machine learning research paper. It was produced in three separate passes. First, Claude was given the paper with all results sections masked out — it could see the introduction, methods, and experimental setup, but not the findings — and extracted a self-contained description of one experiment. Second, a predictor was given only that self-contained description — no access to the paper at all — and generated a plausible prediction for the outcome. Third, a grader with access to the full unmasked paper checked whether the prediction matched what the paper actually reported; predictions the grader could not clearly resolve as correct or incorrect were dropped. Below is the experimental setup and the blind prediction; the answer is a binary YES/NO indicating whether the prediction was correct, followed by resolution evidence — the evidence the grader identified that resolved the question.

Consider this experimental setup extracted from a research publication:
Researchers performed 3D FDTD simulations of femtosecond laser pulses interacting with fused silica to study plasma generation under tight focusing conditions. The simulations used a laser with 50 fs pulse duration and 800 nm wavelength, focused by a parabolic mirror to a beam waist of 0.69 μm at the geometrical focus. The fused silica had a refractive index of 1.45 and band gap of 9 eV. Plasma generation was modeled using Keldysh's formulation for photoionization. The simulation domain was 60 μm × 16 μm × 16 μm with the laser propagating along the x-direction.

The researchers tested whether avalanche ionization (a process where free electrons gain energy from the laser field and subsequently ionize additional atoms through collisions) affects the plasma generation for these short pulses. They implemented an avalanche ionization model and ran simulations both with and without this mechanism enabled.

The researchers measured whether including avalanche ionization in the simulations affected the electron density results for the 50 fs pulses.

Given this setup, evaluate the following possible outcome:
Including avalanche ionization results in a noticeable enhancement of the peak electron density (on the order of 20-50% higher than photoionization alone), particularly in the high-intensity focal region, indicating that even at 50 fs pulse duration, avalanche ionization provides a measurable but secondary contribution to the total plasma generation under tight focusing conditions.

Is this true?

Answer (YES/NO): NO